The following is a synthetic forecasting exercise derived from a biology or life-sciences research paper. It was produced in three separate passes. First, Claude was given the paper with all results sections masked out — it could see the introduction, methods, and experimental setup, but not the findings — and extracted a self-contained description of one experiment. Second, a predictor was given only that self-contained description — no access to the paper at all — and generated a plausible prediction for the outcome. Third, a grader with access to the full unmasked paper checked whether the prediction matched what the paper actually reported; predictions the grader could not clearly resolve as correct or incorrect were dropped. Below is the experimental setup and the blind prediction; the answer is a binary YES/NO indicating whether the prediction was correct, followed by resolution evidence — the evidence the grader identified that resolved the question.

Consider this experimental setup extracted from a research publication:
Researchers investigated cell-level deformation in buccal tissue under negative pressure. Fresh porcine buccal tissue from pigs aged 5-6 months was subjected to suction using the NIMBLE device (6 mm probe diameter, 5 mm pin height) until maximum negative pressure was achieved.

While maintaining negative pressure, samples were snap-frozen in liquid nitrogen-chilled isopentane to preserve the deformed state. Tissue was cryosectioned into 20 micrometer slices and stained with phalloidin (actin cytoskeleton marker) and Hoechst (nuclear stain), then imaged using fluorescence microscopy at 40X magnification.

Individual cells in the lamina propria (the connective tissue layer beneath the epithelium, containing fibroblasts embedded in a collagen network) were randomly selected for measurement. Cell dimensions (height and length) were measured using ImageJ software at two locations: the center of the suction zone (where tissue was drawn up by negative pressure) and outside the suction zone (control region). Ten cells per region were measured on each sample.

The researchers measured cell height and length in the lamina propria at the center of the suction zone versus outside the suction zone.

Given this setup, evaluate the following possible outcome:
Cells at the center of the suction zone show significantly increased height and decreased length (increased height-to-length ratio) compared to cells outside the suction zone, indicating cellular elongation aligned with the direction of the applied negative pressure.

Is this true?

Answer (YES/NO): NO